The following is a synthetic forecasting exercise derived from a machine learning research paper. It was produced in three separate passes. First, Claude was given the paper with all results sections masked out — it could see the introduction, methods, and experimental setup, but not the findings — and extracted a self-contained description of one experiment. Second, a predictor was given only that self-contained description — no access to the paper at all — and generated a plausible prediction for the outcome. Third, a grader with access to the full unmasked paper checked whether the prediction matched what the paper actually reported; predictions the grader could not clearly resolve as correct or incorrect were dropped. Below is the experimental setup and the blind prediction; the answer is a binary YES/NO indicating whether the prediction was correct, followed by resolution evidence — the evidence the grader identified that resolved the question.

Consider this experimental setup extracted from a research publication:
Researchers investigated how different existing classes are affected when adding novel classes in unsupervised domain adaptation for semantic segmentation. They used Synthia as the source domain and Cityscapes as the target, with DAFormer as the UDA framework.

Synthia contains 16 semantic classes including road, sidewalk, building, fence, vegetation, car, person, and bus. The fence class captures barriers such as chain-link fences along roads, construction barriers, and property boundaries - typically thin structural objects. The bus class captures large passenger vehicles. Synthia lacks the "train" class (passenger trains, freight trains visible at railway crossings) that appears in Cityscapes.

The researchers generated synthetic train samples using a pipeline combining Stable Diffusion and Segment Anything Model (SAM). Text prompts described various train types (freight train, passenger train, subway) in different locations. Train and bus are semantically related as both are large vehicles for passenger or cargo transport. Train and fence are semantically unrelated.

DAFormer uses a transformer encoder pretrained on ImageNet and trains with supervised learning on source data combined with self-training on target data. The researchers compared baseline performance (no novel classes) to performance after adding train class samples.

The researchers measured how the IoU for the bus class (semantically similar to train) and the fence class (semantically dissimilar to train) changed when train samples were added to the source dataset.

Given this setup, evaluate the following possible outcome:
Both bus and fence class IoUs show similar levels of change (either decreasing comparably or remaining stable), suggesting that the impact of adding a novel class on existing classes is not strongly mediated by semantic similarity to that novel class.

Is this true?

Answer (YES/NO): NO